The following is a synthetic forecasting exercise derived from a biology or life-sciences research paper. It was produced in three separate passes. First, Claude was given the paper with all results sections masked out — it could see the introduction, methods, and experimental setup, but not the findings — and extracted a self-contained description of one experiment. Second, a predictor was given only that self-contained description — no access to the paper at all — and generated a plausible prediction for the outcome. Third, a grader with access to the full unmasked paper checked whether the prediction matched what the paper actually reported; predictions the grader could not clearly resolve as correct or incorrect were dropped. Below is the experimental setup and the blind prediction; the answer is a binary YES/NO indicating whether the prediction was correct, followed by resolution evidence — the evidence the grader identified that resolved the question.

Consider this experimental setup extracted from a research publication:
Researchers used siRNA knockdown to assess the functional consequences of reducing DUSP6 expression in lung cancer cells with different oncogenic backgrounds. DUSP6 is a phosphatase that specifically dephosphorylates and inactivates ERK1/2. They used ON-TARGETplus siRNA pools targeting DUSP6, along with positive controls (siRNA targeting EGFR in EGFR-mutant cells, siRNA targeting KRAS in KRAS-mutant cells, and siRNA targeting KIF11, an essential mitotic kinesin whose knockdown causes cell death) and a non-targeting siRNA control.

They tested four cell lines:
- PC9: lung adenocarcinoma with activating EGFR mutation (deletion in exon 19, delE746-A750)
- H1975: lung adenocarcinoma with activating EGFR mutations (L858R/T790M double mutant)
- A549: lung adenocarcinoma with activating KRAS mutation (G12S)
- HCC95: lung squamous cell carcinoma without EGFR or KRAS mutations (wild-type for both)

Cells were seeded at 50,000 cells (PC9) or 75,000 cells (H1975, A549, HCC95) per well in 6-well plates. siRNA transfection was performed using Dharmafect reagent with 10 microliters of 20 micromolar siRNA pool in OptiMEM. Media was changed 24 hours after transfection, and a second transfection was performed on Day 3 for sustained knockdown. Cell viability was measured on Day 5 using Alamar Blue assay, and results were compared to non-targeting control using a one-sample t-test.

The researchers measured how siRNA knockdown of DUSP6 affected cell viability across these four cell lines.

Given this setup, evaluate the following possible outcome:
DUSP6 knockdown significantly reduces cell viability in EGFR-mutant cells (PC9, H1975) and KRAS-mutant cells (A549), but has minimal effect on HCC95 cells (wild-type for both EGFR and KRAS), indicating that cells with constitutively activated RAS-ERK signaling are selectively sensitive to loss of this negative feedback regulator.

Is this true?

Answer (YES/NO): YES